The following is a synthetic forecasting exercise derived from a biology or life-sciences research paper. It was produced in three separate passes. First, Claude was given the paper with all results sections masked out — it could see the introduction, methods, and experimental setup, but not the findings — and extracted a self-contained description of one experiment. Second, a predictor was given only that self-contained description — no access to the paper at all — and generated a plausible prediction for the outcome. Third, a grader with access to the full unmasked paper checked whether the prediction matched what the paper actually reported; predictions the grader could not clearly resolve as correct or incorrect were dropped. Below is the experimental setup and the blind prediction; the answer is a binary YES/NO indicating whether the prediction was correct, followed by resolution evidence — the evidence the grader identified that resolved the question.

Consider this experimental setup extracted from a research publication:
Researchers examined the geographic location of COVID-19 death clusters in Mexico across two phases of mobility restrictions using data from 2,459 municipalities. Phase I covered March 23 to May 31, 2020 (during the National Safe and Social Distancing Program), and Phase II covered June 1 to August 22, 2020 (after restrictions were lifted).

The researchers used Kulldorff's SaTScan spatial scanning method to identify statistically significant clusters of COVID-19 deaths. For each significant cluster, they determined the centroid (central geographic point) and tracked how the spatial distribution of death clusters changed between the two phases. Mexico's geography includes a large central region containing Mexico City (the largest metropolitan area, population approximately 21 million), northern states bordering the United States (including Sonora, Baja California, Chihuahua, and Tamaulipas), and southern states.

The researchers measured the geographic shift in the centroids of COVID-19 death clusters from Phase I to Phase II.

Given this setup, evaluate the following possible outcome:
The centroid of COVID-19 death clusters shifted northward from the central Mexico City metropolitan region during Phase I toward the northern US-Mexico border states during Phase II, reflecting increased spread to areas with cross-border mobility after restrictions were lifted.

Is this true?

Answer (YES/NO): NO